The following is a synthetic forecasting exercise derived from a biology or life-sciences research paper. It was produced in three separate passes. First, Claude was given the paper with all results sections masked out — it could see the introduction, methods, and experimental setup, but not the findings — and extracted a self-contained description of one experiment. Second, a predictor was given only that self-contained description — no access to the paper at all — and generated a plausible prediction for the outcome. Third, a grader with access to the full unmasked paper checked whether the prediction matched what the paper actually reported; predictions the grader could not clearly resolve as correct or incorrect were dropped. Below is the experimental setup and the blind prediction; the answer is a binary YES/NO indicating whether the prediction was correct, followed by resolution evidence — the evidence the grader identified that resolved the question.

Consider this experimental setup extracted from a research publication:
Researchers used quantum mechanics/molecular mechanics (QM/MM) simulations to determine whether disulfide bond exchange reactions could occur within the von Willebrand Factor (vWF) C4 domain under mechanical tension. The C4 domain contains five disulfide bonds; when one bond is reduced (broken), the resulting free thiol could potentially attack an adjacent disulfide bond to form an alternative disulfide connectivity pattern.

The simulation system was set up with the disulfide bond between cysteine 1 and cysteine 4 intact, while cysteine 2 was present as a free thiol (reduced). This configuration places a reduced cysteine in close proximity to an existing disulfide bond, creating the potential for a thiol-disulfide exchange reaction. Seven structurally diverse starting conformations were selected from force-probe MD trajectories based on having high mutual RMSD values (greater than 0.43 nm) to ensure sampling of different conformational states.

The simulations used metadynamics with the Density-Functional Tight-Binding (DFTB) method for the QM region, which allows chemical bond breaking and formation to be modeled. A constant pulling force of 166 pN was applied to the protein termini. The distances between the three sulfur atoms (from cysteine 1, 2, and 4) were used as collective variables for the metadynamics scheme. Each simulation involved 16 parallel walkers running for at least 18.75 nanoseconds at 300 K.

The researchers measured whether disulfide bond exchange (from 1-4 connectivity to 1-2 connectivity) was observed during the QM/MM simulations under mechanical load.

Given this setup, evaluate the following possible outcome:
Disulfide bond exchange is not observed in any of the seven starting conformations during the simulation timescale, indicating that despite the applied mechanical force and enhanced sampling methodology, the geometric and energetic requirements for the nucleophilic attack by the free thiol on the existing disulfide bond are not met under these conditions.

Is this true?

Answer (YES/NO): NO